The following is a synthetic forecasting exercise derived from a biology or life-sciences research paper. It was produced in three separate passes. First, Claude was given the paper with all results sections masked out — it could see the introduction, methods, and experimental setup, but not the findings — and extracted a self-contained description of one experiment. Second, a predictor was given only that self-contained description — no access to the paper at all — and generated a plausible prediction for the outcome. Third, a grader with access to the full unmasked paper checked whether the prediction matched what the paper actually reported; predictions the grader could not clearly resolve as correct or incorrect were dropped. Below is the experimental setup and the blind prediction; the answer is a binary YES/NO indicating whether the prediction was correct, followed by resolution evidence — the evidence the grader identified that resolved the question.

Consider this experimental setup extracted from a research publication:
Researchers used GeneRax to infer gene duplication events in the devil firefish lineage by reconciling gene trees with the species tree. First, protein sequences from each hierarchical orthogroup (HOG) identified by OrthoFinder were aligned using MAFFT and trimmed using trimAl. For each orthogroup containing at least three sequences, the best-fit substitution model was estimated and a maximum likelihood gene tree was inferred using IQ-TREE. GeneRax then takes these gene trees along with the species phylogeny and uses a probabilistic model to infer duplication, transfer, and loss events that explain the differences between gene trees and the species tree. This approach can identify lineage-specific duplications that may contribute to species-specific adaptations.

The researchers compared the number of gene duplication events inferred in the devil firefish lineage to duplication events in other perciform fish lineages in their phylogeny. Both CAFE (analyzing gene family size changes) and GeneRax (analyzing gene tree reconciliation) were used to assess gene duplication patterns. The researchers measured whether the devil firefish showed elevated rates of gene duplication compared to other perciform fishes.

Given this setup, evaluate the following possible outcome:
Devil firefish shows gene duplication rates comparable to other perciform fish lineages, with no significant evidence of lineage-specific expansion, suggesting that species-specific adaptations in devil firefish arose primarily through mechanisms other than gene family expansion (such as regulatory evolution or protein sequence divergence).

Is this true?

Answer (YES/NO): NO